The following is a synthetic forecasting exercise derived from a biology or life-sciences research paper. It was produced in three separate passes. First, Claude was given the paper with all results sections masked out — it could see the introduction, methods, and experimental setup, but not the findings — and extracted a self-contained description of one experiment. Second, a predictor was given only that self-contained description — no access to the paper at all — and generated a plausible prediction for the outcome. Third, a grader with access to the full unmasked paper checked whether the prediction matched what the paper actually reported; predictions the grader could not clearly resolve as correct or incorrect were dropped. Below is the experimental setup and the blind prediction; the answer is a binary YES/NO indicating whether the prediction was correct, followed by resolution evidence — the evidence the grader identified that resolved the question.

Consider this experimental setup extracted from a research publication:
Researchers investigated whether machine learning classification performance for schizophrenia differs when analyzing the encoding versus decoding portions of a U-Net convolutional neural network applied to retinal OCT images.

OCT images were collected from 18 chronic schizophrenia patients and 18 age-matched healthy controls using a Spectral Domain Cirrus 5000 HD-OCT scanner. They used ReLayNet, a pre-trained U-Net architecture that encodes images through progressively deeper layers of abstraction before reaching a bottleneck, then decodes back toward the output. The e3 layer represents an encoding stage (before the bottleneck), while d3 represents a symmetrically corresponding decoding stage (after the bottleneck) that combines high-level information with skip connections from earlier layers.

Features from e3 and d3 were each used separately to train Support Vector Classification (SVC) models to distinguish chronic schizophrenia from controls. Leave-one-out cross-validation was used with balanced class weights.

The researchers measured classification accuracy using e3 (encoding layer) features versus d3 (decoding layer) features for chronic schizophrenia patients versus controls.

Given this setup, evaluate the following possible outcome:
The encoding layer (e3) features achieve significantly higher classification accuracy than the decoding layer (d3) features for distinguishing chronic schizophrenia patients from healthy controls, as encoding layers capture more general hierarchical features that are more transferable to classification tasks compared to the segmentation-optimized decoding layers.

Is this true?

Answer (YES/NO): NO